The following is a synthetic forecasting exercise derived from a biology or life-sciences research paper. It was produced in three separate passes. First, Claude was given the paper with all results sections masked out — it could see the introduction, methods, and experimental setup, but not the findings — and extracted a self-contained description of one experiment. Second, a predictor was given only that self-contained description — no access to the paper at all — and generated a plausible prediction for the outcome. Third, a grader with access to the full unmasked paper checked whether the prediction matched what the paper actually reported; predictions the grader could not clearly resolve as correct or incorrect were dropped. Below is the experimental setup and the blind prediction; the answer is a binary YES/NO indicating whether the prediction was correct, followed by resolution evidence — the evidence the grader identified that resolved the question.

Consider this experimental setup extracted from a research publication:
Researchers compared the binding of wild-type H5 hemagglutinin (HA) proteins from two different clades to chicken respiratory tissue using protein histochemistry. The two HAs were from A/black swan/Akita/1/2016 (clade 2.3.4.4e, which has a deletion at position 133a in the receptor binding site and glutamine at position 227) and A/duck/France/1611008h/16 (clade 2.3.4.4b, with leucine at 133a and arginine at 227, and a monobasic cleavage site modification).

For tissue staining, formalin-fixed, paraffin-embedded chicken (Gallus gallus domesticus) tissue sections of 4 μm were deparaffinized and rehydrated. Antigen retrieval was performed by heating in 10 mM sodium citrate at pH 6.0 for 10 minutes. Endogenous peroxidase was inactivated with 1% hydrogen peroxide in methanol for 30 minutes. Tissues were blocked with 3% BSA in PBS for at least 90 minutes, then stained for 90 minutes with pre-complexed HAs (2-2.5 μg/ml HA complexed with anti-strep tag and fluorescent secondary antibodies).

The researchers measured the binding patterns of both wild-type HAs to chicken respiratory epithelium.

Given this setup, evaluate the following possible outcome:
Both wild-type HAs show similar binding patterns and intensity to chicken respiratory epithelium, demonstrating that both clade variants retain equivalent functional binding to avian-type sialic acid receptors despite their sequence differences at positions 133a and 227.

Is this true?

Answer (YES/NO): NO